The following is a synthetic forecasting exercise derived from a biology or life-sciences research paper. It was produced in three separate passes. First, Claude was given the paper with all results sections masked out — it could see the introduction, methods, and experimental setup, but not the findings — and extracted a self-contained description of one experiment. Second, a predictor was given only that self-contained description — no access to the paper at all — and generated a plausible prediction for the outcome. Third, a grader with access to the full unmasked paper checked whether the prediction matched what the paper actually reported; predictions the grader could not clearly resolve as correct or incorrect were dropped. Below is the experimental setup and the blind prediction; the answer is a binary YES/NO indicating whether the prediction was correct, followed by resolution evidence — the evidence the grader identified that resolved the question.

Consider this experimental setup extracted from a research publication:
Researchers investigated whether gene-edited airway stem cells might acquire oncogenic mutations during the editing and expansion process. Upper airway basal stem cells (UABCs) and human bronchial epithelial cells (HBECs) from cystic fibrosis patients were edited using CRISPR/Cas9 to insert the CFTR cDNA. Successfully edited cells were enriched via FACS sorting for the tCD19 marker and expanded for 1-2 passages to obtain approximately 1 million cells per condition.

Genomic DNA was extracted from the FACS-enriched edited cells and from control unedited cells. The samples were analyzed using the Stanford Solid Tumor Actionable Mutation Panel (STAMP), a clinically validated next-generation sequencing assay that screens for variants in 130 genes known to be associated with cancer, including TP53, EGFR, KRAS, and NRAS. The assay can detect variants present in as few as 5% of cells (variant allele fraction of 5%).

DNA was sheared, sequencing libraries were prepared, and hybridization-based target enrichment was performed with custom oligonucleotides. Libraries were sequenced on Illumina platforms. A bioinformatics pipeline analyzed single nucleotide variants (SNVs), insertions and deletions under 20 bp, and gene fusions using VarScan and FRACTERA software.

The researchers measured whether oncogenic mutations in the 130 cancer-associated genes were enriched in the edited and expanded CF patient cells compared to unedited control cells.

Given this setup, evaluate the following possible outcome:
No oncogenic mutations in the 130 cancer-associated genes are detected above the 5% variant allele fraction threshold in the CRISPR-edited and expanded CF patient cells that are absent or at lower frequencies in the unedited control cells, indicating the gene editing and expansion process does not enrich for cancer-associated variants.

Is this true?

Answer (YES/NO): YES